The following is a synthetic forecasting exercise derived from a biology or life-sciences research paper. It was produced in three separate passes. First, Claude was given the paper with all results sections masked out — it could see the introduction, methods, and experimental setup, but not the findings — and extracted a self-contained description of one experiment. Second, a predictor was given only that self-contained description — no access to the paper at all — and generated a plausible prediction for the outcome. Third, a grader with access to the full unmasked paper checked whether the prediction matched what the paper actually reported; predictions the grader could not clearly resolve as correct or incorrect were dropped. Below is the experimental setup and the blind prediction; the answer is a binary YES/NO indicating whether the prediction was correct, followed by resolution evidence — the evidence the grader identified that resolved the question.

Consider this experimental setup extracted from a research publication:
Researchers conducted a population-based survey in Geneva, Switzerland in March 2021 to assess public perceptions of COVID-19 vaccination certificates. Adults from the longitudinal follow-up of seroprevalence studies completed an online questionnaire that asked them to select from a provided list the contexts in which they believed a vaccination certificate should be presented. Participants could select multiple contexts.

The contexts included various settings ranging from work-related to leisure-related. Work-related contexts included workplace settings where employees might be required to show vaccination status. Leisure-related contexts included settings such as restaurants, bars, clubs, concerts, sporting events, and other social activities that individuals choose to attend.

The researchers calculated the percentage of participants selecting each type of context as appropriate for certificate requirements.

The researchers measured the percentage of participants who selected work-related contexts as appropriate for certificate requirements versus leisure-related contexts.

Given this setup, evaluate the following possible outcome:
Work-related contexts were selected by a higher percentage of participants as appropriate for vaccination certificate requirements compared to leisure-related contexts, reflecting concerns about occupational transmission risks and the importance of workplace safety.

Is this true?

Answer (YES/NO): YES